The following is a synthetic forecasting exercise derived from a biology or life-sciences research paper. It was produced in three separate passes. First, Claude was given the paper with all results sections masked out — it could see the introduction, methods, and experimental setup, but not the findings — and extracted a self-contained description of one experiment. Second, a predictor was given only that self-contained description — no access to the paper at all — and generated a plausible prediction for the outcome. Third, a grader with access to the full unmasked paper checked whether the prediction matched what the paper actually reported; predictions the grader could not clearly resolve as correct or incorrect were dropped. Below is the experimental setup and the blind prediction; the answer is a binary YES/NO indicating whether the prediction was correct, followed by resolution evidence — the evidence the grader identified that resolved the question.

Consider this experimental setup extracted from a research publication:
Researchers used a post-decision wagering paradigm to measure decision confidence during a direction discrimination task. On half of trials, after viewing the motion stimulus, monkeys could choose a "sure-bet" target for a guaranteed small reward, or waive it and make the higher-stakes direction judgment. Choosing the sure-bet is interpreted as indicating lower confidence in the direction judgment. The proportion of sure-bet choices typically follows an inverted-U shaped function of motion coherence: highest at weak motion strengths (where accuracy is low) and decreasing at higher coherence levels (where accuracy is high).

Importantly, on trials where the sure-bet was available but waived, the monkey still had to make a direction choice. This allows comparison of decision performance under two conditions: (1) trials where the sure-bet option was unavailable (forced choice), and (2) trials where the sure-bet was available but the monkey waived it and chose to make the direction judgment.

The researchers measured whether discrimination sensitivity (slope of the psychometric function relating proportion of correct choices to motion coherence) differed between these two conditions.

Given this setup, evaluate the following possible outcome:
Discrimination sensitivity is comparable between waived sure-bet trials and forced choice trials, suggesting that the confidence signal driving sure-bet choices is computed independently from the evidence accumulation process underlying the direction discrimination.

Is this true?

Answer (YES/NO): NO